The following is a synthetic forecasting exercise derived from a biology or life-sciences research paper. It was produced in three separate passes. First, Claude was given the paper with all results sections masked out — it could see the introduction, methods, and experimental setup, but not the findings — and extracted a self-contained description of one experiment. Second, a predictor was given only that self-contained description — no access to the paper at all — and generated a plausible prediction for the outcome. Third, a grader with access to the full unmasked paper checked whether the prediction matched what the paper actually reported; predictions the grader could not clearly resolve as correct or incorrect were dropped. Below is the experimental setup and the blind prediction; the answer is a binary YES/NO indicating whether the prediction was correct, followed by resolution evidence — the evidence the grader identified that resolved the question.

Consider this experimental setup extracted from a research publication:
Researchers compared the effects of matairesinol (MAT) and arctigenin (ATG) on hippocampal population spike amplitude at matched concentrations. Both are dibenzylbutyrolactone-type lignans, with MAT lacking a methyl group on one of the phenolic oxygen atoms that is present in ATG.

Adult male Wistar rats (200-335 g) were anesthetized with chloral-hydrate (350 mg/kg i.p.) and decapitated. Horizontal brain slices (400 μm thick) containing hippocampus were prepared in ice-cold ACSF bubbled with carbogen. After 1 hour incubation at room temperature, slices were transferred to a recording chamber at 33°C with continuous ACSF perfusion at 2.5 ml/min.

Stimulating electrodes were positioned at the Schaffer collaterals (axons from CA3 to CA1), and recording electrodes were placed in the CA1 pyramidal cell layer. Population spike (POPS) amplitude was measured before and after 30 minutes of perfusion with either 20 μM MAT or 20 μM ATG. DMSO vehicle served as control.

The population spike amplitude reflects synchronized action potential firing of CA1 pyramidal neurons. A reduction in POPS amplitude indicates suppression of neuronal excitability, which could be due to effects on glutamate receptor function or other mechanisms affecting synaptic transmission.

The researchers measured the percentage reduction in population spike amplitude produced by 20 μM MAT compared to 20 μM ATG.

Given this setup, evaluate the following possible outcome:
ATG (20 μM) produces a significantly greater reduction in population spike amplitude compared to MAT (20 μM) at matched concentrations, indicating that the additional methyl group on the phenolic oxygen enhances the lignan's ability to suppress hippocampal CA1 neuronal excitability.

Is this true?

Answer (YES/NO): YES